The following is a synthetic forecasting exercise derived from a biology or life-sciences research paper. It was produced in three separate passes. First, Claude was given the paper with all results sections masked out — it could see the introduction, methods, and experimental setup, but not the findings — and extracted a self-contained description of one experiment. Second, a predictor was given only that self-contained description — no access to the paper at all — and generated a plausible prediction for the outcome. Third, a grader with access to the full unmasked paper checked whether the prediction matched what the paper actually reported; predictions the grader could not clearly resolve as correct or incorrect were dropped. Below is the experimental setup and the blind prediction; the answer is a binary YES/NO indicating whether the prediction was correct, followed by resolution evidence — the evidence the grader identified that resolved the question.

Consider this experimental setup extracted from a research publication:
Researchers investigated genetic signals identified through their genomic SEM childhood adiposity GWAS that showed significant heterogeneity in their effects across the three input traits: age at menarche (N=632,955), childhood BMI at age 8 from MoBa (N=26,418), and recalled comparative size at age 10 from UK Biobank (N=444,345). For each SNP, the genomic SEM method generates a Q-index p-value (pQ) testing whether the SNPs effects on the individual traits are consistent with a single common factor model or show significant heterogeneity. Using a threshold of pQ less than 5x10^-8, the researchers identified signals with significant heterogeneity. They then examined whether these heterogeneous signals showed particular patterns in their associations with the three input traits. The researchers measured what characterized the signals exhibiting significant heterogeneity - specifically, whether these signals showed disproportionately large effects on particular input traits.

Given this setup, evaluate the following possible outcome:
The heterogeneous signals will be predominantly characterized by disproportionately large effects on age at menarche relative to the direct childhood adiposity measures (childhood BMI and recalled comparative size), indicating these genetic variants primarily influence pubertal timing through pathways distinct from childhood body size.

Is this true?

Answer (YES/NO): YES